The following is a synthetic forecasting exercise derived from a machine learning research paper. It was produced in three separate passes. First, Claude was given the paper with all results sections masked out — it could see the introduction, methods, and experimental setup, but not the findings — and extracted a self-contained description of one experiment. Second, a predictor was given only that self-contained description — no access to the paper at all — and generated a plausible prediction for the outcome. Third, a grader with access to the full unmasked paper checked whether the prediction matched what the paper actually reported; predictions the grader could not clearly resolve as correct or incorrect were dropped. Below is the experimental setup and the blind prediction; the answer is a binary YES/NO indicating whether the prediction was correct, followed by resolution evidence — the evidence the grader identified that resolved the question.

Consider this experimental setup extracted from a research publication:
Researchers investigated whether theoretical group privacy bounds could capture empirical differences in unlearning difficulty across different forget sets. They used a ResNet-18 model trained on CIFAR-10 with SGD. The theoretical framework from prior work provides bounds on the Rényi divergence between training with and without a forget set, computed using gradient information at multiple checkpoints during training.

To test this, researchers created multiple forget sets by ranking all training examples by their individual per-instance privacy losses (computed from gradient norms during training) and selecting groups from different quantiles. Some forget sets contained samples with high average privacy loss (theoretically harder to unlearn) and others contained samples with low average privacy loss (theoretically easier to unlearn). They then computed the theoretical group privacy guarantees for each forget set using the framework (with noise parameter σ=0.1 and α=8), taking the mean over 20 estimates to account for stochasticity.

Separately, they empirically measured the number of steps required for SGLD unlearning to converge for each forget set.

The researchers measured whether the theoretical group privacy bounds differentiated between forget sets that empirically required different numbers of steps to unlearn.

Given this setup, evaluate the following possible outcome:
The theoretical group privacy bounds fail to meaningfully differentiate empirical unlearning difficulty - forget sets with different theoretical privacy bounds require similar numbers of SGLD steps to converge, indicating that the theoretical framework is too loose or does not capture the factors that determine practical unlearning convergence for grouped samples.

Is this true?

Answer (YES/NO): YES